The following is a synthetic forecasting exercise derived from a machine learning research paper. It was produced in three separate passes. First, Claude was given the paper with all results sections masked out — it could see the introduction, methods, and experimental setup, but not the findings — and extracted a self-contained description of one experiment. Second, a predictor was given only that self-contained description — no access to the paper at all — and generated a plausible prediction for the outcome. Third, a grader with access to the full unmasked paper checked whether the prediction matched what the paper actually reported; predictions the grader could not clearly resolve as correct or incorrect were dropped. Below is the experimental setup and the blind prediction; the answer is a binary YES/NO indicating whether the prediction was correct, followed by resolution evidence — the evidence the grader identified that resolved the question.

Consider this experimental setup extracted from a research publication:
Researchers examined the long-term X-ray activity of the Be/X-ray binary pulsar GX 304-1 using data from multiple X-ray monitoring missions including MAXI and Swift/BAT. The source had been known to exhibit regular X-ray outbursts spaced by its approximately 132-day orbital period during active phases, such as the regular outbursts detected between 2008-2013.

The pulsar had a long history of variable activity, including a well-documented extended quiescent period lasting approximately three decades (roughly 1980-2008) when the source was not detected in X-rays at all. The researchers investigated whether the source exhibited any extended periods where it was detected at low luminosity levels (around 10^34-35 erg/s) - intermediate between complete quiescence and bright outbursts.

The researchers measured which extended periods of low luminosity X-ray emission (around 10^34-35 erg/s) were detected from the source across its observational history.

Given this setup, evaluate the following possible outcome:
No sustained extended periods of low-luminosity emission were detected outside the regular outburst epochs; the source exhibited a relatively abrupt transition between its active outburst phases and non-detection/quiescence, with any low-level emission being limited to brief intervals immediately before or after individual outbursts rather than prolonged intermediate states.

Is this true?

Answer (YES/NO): NO